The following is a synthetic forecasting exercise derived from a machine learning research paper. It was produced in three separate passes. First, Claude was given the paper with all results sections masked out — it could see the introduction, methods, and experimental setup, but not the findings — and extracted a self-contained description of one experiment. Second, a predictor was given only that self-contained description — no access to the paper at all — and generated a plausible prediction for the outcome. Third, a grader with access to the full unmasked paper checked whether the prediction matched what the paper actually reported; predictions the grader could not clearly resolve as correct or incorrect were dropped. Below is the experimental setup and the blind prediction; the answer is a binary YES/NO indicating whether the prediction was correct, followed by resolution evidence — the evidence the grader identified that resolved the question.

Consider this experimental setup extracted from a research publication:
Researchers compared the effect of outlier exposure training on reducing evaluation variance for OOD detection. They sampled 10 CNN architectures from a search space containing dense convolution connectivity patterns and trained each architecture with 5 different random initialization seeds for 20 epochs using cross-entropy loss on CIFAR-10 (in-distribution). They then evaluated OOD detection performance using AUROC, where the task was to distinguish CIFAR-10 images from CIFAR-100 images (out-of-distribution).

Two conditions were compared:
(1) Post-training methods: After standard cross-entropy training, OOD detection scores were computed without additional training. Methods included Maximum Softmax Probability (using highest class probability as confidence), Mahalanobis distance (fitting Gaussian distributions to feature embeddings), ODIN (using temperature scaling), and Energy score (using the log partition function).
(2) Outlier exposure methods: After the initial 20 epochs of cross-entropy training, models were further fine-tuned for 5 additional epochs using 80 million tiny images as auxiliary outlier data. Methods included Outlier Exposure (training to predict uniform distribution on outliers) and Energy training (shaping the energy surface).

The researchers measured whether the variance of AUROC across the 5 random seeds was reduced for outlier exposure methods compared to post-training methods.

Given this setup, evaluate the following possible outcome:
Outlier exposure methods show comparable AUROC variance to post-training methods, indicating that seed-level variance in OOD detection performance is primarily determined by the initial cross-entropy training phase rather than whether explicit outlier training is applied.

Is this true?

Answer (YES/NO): NO